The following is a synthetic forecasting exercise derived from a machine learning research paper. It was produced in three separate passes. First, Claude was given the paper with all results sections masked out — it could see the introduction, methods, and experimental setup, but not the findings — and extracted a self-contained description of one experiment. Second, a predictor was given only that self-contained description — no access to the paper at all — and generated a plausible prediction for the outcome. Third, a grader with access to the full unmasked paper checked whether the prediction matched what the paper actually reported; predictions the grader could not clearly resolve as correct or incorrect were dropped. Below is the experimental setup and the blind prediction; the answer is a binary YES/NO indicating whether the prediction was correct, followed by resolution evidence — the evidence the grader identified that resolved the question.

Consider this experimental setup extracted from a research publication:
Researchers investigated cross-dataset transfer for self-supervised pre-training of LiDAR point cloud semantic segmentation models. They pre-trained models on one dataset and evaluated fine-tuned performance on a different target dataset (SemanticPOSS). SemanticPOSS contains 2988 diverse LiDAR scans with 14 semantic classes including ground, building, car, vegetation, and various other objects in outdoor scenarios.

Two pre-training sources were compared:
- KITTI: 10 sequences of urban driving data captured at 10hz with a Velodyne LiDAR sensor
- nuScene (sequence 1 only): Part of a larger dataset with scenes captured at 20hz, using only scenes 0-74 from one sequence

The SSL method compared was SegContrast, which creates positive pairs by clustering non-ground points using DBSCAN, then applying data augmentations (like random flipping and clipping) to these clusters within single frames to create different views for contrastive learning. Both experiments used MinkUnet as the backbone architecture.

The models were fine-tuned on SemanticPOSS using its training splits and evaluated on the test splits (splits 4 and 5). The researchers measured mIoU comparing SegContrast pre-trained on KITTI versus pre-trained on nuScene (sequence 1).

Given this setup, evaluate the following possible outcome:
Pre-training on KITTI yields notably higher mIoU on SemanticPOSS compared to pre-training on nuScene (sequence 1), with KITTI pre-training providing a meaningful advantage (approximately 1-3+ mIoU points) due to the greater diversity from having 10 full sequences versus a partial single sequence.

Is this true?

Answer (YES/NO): YES